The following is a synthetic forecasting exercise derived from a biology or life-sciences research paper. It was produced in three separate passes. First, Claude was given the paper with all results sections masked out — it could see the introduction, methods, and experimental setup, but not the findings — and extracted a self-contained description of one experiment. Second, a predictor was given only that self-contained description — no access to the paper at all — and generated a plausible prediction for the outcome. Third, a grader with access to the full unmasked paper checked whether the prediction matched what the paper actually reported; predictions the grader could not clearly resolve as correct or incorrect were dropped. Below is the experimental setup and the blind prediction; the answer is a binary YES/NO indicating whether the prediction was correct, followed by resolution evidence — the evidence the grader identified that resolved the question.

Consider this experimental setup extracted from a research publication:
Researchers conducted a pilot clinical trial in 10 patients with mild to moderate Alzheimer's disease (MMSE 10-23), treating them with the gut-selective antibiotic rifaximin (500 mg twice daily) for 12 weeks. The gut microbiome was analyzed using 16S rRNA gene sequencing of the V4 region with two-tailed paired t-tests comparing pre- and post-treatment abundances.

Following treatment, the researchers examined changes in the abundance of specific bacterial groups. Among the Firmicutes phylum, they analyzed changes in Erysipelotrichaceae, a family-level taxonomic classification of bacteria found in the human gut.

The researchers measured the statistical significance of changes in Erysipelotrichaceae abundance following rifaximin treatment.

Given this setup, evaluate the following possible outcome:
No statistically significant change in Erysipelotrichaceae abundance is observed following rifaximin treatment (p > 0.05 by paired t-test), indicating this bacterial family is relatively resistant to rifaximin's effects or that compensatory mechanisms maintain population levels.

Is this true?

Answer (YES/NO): NO